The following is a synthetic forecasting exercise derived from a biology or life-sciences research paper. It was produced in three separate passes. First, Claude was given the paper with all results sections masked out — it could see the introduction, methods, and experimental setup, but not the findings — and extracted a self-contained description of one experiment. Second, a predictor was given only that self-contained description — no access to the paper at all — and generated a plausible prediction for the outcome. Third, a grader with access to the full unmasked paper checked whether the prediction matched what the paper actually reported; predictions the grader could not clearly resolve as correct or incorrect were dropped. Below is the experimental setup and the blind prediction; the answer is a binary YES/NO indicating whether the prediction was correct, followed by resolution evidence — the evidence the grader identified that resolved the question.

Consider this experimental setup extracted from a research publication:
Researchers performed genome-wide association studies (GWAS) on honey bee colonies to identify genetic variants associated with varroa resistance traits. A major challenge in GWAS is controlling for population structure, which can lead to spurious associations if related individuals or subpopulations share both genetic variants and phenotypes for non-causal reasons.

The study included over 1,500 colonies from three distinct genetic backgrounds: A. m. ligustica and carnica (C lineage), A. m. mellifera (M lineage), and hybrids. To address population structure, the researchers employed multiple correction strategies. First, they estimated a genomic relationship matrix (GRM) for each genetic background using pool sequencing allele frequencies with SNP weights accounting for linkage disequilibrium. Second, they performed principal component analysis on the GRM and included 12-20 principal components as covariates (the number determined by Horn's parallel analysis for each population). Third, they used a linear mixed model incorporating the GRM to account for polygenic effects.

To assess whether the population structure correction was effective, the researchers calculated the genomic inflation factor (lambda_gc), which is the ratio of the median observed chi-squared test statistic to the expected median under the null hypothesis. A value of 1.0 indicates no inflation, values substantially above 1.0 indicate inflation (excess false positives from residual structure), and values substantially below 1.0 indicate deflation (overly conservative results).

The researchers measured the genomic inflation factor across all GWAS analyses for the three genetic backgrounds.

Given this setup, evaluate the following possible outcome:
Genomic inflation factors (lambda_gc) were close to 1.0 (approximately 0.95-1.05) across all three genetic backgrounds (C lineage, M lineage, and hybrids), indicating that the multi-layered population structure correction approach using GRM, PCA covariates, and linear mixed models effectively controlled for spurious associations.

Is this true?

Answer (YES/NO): NO